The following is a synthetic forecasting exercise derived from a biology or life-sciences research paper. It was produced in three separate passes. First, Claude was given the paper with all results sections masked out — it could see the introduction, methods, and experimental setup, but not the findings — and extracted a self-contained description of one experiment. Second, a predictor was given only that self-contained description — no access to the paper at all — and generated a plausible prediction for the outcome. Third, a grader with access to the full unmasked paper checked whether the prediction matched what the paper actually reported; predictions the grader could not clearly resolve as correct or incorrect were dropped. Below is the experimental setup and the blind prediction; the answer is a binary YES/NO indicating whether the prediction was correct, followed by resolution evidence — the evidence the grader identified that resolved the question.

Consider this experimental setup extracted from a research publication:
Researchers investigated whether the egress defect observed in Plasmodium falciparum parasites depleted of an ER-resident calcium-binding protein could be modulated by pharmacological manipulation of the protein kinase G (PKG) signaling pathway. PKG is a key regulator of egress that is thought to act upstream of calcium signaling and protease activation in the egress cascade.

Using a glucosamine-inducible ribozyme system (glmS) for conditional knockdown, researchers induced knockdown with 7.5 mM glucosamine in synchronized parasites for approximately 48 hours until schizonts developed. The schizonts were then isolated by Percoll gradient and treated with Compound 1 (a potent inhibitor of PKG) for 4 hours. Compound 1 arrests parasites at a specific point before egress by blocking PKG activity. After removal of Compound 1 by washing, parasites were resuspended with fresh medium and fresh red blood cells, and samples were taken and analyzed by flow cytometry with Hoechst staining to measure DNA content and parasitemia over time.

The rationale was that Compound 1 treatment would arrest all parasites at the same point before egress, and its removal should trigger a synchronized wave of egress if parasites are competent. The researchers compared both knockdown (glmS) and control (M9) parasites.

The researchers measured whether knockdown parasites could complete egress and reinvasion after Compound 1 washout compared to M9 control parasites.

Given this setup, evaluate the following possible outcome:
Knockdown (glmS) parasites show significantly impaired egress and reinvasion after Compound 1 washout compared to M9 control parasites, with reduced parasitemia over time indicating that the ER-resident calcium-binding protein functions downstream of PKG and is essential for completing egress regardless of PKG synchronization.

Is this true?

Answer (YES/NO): YES